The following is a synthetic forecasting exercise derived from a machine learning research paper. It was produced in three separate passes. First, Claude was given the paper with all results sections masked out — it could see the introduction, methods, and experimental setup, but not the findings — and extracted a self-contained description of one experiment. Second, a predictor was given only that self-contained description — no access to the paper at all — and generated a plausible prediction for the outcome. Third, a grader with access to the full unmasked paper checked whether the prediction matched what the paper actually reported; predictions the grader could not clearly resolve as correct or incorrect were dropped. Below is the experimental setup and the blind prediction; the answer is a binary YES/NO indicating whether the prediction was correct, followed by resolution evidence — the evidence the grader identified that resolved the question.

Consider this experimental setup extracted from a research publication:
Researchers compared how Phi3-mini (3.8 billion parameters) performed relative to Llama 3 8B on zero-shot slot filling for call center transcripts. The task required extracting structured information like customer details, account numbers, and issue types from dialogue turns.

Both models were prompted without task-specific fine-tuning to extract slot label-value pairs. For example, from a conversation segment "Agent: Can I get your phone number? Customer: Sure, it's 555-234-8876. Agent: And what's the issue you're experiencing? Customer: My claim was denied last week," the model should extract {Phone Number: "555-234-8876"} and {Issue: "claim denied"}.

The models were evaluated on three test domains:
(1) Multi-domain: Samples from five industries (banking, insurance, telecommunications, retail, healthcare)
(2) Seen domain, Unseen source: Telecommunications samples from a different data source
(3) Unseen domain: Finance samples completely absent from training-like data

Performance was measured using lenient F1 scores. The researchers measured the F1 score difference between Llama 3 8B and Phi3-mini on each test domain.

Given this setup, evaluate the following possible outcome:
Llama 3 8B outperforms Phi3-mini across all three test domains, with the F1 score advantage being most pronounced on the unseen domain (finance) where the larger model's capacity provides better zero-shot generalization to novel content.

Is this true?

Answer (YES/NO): NO